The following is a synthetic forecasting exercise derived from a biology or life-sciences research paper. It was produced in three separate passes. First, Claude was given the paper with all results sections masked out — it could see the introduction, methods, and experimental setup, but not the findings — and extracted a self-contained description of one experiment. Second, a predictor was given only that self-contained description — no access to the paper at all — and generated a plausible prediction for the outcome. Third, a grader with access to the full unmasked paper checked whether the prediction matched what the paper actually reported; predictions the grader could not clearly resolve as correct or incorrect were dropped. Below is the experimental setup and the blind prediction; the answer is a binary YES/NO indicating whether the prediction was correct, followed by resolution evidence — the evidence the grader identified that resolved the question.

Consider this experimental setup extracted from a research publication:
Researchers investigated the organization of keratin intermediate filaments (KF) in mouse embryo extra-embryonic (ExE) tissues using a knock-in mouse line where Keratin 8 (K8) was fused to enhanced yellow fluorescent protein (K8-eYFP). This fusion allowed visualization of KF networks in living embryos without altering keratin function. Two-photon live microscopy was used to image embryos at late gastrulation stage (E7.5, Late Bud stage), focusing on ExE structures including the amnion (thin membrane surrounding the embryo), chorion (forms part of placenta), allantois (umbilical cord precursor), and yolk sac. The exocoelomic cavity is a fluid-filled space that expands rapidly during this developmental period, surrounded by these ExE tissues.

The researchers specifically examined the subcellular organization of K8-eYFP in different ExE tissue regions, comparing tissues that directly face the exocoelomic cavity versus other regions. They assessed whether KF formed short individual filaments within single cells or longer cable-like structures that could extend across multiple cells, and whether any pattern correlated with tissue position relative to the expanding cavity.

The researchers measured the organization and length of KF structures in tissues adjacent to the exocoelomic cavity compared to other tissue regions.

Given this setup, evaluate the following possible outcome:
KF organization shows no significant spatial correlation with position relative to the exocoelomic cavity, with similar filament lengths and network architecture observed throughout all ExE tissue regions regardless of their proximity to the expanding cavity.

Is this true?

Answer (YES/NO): NO